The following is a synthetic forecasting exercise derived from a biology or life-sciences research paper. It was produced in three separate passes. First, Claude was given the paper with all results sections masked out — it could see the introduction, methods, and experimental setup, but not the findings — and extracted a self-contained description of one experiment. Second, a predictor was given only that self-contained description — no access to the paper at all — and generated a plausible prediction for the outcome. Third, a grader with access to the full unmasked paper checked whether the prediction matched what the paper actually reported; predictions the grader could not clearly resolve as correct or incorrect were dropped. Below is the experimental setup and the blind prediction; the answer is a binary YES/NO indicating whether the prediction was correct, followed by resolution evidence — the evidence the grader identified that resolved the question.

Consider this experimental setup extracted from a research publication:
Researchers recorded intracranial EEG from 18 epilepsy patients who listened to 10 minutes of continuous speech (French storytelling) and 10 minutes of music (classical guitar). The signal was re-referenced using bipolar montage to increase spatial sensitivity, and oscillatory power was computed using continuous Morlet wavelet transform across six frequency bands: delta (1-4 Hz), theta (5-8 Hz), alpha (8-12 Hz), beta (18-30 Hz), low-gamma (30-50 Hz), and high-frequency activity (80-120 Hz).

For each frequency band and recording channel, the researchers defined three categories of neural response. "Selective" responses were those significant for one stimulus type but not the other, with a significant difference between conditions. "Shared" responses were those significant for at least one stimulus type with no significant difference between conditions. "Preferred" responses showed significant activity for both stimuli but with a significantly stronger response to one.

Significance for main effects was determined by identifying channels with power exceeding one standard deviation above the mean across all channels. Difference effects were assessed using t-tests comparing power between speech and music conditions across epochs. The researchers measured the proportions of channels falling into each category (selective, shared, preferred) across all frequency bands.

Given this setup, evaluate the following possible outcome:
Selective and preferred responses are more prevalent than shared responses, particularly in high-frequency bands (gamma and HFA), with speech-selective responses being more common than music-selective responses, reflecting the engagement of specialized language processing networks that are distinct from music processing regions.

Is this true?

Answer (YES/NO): NO